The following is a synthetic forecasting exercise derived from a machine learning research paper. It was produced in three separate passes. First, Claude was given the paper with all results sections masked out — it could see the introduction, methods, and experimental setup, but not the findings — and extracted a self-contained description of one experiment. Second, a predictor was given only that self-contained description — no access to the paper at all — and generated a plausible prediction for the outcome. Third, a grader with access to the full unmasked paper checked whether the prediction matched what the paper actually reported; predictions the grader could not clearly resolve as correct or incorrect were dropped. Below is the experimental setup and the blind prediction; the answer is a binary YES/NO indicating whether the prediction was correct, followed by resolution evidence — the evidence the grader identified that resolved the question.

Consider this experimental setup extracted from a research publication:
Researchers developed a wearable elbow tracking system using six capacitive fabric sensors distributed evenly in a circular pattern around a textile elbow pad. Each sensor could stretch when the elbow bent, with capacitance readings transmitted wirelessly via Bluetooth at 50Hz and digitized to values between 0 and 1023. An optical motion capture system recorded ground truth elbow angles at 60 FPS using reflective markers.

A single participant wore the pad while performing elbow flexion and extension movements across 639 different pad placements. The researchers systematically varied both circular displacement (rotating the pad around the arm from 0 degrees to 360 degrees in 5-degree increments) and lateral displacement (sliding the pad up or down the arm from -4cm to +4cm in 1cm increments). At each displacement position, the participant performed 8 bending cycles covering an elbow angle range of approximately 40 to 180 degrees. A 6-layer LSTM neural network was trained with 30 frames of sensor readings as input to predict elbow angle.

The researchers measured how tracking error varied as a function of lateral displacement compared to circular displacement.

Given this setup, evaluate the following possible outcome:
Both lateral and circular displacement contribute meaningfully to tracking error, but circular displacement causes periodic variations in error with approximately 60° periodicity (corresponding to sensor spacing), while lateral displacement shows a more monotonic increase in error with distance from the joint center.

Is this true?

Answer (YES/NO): NO